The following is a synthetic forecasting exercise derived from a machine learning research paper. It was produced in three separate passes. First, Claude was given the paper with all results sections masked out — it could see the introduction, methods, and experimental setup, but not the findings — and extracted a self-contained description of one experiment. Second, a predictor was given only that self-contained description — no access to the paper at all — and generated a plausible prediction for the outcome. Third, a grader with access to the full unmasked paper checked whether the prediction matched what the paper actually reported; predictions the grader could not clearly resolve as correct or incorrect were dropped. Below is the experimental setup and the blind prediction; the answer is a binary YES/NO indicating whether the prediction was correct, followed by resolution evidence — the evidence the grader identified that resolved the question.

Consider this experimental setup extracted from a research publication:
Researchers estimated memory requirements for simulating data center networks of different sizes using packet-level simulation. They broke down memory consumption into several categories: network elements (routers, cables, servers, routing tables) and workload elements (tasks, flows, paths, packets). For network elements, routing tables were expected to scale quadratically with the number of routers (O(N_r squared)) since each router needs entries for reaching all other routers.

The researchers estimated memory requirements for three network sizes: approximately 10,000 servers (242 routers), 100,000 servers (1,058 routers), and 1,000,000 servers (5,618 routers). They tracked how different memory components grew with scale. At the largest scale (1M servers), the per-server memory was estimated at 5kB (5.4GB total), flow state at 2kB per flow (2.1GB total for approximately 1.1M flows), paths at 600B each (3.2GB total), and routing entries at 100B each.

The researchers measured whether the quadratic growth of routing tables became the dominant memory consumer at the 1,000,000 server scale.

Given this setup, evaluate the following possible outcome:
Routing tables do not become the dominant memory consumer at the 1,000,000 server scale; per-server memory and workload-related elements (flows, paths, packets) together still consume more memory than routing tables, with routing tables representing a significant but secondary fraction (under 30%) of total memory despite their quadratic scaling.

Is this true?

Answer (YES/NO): YES